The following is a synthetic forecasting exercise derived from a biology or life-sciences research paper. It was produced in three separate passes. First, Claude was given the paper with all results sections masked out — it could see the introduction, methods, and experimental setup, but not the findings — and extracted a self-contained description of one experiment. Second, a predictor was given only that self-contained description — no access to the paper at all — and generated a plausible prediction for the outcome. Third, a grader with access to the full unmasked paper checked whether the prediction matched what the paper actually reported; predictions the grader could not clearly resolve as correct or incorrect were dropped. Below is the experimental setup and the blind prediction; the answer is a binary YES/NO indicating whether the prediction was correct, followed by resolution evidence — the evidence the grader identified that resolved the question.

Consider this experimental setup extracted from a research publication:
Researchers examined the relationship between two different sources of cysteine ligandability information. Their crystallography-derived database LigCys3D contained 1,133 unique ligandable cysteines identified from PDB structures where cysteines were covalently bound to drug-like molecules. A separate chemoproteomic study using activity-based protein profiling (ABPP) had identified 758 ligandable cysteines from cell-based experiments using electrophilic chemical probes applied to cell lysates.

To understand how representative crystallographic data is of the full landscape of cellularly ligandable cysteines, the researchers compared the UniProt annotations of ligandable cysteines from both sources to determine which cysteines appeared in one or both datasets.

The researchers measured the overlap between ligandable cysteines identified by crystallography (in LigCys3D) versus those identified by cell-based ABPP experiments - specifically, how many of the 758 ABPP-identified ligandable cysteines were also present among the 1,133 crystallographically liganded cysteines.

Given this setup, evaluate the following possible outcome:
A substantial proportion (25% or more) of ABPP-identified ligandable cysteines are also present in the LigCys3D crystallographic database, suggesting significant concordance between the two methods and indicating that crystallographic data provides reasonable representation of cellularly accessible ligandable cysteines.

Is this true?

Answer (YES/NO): NO